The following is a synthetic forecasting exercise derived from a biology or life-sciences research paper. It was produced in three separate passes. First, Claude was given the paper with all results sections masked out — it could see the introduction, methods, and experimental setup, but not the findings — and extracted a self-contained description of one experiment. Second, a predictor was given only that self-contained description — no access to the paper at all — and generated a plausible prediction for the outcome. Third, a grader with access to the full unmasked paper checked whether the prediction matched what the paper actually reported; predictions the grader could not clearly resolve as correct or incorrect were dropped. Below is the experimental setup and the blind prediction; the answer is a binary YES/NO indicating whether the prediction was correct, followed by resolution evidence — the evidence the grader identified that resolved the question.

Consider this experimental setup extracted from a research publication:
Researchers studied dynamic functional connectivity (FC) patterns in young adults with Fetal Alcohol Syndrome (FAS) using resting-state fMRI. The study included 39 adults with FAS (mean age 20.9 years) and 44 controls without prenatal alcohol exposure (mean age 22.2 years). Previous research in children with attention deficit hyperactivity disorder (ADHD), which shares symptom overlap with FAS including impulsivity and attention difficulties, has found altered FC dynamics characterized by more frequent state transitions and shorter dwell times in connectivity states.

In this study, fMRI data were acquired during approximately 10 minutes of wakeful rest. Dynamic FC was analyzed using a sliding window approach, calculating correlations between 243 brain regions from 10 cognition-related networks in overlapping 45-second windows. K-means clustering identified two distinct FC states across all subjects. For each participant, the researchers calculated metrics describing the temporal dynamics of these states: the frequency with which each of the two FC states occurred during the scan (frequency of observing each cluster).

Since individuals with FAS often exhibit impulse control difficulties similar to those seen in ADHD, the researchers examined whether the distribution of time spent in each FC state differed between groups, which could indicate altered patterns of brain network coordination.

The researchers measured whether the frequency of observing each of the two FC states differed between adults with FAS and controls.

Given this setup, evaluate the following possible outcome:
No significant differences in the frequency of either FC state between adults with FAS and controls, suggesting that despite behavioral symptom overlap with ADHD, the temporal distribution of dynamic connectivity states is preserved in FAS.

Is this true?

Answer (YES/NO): YES